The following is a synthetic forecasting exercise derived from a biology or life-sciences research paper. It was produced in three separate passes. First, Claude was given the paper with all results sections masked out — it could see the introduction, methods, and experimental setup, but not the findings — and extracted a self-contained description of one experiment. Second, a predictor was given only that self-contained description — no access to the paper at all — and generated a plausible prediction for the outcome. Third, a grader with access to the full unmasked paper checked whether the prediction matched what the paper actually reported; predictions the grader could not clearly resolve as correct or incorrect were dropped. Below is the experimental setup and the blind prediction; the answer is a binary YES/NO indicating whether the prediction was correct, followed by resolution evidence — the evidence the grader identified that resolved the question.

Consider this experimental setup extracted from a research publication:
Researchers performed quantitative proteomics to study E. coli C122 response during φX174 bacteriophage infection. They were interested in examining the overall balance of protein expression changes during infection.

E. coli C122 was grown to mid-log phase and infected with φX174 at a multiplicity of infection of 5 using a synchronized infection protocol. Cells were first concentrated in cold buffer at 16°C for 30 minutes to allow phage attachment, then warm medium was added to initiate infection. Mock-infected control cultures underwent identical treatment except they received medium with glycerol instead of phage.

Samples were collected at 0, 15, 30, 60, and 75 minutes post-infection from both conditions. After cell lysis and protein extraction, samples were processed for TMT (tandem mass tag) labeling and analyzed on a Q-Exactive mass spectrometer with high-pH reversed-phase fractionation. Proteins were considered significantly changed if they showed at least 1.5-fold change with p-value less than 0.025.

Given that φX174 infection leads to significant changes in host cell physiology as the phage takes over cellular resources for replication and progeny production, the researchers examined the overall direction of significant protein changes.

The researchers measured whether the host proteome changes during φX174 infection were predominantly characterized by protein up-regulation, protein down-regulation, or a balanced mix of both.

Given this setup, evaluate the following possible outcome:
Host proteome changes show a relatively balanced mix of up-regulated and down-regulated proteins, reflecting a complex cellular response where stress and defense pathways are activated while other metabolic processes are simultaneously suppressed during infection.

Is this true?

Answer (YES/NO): NO